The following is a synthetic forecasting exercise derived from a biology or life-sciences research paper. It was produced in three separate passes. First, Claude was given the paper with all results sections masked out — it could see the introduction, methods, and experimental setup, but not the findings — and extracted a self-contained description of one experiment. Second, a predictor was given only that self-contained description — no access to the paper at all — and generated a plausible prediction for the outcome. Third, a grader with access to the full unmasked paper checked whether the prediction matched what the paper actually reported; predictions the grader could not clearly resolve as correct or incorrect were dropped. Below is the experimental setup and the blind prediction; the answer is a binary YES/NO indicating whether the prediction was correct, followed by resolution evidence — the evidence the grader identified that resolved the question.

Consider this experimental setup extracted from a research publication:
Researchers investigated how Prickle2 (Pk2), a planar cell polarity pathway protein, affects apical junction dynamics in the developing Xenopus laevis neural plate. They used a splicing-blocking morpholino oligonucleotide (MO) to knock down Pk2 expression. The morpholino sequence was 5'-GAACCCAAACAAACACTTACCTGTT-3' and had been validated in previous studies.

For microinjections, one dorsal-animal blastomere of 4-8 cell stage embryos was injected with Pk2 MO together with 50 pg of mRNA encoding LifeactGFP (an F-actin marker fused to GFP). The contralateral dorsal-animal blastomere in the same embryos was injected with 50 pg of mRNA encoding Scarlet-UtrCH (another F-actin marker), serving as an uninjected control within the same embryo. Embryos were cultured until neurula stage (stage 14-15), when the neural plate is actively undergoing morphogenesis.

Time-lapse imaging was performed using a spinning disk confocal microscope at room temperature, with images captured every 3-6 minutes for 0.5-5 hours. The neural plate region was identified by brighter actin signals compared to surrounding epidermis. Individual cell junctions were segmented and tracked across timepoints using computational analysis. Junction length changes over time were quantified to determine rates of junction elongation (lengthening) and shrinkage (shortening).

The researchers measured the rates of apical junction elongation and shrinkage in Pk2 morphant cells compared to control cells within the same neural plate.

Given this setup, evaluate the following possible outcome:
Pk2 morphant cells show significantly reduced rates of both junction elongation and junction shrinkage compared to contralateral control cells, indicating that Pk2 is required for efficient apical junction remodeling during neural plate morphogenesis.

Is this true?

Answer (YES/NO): YES